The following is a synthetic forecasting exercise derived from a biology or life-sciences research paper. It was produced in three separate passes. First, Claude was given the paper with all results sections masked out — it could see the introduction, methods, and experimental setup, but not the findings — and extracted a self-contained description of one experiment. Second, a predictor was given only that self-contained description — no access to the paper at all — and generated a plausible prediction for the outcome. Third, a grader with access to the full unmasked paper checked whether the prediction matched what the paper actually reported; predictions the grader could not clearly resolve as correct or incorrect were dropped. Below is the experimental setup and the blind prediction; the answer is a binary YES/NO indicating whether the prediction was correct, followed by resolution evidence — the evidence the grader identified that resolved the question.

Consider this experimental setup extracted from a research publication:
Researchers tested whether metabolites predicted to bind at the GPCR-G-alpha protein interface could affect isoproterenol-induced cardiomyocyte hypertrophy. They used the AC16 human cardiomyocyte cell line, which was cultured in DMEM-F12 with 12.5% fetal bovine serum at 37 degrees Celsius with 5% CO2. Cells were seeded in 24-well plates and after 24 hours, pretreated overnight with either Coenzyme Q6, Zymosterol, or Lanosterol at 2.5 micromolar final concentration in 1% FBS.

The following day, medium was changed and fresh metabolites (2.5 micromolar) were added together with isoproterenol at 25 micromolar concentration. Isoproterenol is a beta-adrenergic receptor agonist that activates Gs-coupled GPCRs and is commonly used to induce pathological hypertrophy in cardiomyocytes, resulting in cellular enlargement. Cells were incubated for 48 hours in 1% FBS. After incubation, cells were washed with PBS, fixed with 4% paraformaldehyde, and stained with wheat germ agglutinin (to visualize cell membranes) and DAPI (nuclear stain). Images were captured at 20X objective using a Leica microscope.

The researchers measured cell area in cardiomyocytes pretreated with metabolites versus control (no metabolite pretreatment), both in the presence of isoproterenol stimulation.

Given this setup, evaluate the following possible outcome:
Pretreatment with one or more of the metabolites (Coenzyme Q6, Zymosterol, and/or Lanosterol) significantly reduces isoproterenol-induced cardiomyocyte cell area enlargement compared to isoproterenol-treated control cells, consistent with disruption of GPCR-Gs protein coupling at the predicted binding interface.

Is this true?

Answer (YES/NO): YES